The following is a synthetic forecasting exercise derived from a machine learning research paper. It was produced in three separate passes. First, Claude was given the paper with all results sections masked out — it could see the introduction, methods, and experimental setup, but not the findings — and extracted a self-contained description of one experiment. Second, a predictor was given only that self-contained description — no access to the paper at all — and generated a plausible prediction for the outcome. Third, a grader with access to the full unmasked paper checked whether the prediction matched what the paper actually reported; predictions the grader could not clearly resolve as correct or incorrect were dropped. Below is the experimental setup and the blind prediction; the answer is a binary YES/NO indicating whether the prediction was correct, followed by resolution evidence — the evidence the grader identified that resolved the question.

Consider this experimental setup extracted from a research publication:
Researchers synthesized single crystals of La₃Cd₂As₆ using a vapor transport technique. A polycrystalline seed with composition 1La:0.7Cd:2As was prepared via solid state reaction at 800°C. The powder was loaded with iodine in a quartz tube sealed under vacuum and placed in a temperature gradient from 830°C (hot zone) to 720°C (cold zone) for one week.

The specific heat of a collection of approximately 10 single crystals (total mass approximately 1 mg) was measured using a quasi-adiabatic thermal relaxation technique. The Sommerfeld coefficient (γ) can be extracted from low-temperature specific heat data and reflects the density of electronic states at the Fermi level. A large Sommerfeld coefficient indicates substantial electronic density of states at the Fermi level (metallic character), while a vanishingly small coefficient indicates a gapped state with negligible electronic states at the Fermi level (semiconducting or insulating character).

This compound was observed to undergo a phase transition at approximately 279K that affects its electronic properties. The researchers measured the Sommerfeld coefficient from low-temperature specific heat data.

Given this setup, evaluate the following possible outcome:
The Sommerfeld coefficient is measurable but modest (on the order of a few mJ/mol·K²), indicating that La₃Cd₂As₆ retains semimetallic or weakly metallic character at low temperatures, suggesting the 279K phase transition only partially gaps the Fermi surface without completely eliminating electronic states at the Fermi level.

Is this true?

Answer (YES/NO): NO